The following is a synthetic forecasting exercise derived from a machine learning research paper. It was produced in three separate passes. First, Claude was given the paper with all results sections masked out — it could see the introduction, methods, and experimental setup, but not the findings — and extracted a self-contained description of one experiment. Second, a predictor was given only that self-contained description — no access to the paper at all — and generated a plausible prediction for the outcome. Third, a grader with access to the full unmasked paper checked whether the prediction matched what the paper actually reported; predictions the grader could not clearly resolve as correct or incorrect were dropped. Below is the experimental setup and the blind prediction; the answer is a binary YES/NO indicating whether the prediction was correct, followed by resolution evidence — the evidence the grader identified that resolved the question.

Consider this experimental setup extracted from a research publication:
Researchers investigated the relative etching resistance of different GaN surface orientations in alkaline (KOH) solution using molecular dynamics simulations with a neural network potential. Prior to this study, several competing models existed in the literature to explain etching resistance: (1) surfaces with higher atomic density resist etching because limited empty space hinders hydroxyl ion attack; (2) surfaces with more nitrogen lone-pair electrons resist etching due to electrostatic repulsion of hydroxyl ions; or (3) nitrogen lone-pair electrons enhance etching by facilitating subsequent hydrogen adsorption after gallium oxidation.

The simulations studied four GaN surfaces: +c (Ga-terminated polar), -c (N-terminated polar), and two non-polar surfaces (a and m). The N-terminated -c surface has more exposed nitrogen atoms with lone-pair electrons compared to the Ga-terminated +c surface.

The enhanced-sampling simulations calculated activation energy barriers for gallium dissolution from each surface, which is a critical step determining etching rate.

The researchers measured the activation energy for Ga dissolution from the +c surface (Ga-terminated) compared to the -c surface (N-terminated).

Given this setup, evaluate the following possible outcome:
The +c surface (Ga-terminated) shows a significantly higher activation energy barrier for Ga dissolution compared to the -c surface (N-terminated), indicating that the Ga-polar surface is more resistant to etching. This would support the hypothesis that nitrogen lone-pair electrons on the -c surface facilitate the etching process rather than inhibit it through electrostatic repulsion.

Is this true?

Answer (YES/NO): YES